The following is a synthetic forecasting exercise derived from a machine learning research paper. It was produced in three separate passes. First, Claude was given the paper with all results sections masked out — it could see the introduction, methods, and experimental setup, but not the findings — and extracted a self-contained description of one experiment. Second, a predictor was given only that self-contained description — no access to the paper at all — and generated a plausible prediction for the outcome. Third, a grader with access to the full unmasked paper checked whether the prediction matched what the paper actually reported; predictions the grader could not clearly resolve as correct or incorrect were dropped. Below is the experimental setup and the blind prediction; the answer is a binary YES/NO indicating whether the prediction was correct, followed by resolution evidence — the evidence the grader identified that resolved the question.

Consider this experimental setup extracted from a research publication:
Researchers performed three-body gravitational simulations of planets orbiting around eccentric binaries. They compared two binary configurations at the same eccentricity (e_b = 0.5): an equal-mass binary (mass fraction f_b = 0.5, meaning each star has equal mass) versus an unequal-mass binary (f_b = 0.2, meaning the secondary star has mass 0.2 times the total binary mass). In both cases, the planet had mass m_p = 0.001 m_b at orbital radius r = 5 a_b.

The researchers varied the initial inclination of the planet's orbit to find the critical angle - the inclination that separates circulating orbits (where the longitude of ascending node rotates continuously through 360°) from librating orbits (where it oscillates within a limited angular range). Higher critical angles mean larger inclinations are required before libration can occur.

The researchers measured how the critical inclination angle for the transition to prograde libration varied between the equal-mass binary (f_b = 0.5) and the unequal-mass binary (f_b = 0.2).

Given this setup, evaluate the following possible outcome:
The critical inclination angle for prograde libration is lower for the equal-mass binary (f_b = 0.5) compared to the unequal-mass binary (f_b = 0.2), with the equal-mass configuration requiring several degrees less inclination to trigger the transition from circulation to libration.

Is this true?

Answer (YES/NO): NO